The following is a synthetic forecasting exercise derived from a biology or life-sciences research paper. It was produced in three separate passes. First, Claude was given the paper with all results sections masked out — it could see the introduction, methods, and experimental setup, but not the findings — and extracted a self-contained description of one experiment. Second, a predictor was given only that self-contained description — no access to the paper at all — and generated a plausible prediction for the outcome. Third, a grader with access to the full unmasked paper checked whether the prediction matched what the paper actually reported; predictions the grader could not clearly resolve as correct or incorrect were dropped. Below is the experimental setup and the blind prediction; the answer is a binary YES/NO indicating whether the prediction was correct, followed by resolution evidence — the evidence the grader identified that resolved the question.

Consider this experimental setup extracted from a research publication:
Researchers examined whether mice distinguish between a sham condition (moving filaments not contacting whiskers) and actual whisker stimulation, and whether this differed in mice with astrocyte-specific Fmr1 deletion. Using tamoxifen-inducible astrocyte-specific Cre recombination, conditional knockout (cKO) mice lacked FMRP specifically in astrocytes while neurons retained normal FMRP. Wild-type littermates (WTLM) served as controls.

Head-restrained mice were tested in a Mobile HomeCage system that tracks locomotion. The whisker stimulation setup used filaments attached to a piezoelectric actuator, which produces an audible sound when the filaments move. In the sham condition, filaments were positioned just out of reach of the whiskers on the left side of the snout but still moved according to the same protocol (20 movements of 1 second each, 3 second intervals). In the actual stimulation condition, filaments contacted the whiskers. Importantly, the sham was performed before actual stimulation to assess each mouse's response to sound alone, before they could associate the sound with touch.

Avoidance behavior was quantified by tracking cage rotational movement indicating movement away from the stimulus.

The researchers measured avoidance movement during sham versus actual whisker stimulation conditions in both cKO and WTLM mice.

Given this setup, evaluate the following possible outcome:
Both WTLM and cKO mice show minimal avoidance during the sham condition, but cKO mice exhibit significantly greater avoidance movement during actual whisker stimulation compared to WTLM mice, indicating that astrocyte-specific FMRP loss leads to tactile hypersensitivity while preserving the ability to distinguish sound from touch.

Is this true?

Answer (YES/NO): NO